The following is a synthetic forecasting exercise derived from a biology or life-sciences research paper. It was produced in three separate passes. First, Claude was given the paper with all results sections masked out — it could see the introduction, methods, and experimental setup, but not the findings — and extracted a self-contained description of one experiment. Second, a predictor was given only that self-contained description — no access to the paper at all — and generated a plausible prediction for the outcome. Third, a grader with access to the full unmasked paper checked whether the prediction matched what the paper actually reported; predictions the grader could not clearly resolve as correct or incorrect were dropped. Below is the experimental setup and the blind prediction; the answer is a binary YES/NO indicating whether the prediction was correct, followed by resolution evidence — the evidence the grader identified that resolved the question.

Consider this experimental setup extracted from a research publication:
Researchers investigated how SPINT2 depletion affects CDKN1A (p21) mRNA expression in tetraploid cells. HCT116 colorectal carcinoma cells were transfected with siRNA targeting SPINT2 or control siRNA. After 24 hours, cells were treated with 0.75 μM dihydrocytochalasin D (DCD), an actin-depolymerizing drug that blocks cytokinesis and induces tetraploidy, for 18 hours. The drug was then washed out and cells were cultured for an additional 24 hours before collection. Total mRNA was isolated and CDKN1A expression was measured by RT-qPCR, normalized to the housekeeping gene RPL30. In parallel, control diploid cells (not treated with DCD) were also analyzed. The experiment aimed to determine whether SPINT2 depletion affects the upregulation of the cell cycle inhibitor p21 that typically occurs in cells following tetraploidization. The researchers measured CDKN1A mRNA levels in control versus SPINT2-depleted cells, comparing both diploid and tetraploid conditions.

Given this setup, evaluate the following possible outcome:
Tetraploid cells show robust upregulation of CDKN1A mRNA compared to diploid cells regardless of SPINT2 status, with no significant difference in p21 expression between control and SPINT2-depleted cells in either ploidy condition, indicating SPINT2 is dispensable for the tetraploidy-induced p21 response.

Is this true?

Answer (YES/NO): NO